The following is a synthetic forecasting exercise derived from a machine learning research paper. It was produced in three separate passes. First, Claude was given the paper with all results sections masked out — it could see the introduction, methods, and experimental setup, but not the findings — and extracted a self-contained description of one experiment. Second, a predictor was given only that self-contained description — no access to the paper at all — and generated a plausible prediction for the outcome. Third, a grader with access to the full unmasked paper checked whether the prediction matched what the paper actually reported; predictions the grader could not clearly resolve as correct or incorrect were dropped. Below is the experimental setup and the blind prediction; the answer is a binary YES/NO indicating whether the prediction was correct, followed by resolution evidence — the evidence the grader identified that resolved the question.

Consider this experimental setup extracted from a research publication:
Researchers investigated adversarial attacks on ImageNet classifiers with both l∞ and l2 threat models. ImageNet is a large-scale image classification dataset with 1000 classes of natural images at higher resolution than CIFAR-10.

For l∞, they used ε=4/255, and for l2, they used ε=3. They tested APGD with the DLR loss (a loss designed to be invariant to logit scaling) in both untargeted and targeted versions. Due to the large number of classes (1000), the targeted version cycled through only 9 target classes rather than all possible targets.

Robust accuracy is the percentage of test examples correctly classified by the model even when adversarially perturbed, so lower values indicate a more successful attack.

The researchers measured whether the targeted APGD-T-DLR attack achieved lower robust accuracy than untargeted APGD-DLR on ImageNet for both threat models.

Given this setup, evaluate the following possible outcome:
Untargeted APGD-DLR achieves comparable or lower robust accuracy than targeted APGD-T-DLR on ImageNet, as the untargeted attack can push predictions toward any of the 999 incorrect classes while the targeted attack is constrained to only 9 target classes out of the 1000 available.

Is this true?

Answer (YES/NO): NO